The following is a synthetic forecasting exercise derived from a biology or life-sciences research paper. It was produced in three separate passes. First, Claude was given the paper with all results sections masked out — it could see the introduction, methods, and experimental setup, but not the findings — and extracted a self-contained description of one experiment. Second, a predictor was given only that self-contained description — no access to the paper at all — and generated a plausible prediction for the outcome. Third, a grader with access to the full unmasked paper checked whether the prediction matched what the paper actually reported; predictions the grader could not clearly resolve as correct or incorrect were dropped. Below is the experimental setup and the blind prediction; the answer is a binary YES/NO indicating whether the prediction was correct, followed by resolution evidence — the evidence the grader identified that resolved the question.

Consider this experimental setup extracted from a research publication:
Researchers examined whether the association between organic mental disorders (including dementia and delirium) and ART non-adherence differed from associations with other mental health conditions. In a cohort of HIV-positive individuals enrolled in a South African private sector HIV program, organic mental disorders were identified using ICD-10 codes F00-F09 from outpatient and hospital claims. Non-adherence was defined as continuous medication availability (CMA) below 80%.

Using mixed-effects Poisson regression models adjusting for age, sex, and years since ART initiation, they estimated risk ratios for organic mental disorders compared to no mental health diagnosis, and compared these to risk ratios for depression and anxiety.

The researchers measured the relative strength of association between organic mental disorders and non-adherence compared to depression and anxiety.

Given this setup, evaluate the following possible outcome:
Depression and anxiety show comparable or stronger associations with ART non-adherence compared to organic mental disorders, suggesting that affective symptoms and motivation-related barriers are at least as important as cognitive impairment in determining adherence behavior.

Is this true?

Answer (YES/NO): YES